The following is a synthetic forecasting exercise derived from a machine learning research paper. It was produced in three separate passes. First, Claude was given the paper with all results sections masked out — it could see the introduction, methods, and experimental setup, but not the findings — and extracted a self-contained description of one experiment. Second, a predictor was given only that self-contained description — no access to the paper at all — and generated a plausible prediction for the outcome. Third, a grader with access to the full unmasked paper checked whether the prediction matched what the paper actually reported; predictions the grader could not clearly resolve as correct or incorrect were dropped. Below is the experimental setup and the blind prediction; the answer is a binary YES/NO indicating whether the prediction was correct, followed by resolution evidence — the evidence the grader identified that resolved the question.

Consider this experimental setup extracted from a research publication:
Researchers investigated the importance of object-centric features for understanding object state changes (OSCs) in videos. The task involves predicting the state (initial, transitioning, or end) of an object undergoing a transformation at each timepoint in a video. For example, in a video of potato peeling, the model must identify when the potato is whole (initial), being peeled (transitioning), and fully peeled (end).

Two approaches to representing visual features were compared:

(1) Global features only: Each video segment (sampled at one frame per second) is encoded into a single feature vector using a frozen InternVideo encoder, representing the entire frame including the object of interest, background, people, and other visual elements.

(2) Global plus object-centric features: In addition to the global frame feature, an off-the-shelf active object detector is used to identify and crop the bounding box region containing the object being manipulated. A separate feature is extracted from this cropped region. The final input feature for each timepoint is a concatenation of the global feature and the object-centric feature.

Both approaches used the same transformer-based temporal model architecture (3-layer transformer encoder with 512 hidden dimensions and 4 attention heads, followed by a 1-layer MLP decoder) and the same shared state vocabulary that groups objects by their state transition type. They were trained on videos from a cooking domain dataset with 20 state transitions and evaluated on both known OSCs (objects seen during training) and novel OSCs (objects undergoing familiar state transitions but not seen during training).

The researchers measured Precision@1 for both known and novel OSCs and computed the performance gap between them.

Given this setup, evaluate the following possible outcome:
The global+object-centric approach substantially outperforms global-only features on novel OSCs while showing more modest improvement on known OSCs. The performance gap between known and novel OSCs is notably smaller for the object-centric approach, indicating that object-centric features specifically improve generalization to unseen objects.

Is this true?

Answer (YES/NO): NO